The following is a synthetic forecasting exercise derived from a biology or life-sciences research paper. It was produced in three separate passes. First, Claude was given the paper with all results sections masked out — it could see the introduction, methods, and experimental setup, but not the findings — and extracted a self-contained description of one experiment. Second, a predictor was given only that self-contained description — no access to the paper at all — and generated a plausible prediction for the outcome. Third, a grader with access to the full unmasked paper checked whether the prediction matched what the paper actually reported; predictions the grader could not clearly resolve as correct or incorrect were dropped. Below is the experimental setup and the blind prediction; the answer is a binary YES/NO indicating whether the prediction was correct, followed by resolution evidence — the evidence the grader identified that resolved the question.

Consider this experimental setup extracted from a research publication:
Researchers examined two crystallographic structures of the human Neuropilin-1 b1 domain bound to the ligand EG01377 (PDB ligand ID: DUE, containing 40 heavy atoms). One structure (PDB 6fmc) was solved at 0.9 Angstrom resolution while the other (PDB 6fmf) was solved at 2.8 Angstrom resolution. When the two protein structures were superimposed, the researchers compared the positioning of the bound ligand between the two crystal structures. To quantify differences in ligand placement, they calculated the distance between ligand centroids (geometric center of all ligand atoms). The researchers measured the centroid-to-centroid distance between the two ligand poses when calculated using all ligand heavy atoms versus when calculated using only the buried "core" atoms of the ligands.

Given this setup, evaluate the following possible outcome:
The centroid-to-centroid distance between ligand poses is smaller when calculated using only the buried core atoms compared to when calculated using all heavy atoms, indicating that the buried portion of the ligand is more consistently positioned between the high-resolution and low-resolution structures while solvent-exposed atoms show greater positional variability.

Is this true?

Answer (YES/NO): YES